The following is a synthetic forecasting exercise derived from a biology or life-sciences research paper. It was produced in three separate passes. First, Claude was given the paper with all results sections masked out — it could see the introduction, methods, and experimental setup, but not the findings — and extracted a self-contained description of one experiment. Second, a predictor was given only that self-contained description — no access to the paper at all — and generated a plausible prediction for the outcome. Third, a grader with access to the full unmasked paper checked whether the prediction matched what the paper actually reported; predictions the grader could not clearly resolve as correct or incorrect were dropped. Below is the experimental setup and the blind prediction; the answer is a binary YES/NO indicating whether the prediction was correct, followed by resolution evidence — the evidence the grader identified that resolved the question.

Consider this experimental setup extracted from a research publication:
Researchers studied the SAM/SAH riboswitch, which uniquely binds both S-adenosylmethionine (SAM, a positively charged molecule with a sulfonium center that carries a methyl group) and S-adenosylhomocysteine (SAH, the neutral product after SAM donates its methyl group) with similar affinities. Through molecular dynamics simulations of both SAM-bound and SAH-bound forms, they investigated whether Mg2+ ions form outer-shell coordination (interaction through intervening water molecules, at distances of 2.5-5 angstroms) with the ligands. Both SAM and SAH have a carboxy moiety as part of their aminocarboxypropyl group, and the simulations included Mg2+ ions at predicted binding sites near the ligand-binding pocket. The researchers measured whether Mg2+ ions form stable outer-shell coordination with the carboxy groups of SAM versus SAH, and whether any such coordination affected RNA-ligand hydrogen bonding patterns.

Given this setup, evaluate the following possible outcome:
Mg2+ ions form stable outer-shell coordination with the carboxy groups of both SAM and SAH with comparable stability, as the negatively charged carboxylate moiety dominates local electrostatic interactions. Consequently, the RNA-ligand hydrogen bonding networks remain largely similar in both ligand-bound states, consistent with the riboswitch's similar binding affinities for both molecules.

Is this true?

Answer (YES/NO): NO